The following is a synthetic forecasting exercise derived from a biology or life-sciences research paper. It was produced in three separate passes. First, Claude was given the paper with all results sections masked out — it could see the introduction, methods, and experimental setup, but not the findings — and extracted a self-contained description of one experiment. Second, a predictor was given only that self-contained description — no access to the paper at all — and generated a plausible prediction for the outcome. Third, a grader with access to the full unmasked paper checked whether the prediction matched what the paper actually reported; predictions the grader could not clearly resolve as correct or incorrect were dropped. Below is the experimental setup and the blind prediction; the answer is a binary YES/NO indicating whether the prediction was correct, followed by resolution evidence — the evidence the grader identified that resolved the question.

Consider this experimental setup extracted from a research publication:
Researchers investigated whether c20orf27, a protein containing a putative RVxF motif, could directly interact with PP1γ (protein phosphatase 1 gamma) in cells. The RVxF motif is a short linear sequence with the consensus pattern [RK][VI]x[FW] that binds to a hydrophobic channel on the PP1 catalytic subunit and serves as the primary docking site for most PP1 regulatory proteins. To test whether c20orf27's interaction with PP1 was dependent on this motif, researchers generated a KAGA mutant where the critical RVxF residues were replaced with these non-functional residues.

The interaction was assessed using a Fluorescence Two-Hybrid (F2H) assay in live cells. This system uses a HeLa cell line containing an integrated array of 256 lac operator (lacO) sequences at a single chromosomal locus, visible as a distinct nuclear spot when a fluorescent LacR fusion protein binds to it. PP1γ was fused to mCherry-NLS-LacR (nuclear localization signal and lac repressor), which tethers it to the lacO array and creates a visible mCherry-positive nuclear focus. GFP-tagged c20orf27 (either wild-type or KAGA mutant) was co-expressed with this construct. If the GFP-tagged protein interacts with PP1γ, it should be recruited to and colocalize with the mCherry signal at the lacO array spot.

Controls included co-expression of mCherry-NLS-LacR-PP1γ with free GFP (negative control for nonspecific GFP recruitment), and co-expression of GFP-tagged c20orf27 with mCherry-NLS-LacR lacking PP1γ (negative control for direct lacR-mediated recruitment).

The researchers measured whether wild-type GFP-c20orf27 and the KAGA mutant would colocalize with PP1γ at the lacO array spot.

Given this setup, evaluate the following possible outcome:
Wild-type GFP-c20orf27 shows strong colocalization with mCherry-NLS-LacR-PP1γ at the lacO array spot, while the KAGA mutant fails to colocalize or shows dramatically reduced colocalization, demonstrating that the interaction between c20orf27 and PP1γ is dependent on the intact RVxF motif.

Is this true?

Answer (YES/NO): YES